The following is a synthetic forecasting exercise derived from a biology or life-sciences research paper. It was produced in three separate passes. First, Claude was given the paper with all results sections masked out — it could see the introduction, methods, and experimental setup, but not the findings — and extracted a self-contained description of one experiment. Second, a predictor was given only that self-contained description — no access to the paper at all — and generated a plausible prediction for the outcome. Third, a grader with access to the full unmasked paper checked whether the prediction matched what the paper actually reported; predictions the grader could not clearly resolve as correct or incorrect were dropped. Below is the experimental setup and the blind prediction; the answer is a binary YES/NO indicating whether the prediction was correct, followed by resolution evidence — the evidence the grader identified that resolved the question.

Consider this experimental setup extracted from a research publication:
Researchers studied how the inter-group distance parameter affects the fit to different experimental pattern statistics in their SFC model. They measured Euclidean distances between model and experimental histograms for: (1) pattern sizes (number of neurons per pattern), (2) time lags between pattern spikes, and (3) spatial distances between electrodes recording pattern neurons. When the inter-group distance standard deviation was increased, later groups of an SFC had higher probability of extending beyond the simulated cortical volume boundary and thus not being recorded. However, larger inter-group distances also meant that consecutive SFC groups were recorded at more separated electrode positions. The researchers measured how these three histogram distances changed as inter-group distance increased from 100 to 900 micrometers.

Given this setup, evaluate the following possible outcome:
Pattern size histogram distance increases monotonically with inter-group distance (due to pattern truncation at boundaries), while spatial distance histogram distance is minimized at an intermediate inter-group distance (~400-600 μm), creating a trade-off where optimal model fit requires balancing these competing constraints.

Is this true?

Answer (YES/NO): NO